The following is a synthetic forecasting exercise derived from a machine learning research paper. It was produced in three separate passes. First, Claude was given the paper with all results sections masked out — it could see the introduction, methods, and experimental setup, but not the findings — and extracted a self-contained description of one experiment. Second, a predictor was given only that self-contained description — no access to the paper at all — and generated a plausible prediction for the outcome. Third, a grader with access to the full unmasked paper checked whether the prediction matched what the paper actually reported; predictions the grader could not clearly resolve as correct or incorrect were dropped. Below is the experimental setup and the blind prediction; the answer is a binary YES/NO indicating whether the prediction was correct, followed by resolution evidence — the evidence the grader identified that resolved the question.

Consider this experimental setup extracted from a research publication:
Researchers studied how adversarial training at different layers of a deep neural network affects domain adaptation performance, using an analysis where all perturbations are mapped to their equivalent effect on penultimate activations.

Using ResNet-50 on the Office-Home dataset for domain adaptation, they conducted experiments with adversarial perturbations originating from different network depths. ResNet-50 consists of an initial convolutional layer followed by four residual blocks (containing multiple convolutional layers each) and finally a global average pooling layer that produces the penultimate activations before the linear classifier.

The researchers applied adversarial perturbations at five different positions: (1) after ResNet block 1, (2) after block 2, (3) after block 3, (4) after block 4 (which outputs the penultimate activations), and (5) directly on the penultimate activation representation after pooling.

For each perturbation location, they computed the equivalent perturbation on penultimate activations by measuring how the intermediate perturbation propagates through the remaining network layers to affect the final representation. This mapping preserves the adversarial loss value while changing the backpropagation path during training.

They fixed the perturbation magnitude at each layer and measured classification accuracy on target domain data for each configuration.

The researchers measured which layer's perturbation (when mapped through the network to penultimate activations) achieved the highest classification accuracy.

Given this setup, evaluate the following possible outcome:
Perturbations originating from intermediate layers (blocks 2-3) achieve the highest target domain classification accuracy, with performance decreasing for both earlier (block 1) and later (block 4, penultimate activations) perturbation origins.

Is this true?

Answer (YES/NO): NO